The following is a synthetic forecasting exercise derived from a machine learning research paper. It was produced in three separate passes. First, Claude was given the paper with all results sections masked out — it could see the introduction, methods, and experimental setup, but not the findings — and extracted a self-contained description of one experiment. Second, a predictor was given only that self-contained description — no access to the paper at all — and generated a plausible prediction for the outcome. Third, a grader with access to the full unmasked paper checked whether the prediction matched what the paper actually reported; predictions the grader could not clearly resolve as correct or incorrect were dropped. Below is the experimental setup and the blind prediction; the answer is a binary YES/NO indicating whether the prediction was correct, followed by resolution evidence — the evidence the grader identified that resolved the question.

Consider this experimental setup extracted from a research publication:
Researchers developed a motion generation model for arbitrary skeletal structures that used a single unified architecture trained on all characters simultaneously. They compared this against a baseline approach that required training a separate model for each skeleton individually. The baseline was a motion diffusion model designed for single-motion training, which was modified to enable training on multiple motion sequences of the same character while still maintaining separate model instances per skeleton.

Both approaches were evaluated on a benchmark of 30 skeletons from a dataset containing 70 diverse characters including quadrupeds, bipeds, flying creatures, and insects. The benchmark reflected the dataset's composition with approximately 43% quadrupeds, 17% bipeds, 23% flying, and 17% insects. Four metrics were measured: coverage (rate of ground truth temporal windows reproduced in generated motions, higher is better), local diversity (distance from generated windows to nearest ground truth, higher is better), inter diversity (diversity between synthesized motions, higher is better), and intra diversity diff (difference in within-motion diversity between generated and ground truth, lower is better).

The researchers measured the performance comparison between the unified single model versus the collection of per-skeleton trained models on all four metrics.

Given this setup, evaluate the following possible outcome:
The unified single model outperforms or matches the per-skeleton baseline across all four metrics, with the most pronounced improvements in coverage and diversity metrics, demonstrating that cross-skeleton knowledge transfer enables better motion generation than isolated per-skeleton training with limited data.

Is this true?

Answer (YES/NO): NO